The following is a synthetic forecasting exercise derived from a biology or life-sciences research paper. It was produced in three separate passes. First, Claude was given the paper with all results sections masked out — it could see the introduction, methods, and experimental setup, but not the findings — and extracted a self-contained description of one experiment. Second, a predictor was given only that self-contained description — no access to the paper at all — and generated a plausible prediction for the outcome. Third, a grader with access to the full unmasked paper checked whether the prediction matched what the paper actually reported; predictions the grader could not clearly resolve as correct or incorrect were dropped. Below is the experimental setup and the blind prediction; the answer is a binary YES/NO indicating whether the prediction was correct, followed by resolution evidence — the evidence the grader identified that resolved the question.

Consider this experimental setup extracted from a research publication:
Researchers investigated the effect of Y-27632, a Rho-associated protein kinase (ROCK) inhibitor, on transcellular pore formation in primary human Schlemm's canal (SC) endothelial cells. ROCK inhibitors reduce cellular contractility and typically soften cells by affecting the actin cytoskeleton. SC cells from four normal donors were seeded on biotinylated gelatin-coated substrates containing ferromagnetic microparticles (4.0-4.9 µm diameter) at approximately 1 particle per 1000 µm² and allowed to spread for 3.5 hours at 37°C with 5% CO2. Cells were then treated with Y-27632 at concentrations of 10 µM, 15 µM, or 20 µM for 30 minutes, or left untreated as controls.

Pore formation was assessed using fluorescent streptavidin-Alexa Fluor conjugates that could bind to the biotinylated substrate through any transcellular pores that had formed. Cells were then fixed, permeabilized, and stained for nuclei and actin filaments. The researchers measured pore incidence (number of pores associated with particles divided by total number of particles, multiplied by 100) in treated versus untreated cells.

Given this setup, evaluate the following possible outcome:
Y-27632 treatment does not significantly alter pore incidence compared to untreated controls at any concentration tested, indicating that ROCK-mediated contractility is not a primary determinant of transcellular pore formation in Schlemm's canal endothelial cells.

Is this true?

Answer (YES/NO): NO